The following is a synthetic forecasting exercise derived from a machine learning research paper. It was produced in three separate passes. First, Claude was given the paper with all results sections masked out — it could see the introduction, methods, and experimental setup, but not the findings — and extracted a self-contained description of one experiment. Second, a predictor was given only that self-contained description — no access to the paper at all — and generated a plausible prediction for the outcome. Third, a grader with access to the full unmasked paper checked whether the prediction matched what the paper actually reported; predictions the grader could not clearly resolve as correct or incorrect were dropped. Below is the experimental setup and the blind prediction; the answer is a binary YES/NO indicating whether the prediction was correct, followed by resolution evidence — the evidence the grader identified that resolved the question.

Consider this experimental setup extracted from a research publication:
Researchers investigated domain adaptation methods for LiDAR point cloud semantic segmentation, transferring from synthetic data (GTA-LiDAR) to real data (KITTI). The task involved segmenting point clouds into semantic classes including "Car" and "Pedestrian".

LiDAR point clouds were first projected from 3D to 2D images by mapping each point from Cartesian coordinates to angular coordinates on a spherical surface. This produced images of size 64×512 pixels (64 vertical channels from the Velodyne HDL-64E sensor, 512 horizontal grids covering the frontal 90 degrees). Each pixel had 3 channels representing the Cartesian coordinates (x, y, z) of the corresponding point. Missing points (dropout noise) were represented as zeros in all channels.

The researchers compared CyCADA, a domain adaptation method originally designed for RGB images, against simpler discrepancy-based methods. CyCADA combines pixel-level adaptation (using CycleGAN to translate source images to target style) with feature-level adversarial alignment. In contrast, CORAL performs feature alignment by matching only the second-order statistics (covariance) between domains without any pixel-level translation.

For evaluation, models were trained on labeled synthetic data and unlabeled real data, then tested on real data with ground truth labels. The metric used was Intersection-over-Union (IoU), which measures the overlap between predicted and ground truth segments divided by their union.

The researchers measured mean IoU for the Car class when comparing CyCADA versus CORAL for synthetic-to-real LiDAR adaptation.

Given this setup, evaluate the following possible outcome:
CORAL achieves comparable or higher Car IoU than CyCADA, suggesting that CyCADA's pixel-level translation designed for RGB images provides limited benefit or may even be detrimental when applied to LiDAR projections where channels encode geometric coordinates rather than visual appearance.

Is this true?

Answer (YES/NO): YES